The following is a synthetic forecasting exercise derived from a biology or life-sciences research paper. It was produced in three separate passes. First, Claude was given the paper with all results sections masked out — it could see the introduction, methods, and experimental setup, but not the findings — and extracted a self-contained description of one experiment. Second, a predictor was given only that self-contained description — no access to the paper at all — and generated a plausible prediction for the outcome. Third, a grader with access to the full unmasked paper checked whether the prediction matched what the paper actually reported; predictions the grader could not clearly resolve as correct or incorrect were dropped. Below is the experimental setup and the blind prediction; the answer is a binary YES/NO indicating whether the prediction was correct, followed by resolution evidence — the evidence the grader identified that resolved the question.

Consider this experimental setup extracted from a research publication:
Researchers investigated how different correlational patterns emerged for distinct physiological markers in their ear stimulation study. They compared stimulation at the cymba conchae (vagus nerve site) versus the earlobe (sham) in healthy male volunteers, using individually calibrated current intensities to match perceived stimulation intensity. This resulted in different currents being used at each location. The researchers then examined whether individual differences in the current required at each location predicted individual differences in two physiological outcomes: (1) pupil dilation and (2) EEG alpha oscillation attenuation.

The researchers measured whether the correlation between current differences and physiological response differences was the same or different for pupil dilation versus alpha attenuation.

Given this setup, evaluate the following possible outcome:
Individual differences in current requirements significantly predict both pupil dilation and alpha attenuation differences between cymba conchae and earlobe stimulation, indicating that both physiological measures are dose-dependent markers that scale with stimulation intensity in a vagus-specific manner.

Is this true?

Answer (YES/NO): NO